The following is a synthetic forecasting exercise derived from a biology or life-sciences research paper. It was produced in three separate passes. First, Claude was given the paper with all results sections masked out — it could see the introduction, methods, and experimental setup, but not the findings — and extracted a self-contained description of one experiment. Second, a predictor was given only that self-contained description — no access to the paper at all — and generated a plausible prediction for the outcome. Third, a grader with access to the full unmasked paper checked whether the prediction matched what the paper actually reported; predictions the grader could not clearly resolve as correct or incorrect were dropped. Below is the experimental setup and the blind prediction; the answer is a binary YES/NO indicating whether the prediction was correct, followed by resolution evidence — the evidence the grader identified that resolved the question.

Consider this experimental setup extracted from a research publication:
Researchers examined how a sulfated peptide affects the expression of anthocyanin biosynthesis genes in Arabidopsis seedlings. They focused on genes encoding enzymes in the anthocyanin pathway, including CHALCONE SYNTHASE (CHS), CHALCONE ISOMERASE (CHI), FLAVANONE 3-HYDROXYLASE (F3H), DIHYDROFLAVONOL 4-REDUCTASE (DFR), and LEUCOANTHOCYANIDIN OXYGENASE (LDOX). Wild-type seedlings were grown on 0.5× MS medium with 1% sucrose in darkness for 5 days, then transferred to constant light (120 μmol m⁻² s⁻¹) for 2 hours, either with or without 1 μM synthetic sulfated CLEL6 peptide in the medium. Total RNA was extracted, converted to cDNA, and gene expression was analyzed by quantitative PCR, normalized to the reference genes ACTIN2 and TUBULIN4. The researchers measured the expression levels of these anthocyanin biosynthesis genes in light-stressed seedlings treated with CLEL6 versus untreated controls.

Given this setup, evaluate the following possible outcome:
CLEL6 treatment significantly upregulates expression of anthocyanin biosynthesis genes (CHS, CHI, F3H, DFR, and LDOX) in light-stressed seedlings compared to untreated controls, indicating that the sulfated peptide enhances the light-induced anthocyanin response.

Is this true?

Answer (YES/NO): NO